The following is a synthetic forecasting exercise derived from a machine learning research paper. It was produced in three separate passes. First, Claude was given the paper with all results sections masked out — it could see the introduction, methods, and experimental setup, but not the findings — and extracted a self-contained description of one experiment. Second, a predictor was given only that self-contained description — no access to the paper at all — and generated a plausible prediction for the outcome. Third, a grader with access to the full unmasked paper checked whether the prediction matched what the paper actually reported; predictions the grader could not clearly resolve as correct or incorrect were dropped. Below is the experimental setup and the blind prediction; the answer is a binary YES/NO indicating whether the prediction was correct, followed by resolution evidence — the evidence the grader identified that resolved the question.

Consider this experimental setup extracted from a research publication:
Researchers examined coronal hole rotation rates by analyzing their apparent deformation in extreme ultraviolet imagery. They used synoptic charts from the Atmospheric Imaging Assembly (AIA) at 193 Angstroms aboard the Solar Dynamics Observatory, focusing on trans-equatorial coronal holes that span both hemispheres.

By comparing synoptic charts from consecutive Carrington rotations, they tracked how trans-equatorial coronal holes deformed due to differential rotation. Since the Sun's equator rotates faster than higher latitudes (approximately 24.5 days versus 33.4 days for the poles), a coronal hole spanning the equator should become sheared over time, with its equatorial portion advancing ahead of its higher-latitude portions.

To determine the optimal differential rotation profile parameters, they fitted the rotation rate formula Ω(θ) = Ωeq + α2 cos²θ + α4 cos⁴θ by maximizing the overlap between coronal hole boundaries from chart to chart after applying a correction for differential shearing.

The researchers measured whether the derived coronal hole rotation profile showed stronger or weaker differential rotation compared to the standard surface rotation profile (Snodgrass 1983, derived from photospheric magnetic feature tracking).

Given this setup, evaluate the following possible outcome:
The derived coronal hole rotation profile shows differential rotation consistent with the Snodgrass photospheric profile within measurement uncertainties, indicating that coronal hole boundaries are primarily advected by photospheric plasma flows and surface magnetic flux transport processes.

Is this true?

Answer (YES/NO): NO